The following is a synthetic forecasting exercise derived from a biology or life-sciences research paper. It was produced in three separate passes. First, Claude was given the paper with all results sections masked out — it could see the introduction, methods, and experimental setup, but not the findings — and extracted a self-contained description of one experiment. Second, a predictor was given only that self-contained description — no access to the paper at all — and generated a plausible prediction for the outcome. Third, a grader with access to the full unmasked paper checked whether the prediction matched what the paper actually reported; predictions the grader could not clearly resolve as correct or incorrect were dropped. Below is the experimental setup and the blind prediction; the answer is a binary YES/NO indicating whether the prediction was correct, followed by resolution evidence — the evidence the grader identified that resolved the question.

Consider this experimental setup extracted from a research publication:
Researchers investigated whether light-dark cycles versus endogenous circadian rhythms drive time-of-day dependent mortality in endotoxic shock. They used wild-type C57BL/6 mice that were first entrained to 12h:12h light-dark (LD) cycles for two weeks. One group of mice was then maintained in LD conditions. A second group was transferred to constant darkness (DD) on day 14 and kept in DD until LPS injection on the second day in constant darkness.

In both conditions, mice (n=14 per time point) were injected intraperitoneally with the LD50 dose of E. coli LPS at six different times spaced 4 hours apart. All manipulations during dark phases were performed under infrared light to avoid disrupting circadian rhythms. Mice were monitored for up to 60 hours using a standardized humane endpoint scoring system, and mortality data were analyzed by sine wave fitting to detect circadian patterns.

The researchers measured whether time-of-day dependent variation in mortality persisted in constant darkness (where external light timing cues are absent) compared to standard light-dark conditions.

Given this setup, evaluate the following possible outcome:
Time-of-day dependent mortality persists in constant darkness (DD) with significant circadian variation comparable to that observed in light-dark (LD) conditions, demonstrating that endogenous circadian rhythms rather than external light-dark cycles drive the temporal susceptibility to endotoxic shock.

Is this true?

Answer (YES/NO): YES